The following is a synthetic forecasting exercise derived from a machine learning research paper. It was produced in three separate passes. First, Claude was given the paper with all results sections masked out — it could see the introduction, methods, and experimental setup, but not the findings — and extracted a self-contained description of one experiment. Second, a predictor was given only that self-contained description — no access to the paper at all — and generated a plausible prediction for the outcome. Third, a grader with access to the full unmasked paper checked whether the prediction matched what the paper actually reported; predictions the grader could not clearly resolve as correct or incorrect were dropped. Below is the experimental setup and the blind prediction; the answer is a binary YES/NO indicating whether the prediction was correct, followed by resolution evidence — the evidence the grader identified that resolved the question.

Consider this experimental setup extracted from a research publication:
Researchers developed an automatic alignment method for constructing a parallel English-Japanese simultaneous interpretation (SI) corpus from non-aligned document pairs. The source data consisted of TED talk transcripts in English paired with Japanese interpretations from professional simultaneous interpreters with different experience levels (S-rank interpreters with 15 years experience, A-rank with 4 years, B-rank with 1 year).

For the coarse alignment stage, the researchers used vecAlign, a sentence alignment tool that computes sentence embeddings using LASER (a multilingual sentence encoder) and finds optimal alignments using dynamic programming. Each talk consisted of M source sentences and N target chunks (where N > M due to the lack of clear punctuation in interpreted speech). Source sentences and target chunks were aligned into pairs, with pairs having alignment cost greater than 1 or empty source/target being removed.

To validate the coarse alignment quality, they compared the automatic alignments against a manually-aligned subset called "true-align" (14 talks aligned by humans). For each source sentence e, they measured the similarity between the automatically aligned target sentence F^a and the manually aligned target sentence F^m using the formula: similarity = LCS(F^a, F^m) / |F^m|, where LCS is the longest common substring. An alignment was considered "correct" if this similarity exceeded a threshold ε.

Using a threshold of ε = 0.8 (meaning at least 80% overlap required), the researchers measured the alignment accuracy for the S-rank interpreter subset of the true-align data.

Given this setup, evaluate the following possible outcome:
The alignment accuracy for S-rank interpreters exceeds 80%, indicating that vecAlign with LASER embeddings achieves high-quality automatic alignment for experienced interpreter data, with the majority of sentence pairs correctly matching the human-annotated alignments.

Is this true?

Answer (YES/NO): NO